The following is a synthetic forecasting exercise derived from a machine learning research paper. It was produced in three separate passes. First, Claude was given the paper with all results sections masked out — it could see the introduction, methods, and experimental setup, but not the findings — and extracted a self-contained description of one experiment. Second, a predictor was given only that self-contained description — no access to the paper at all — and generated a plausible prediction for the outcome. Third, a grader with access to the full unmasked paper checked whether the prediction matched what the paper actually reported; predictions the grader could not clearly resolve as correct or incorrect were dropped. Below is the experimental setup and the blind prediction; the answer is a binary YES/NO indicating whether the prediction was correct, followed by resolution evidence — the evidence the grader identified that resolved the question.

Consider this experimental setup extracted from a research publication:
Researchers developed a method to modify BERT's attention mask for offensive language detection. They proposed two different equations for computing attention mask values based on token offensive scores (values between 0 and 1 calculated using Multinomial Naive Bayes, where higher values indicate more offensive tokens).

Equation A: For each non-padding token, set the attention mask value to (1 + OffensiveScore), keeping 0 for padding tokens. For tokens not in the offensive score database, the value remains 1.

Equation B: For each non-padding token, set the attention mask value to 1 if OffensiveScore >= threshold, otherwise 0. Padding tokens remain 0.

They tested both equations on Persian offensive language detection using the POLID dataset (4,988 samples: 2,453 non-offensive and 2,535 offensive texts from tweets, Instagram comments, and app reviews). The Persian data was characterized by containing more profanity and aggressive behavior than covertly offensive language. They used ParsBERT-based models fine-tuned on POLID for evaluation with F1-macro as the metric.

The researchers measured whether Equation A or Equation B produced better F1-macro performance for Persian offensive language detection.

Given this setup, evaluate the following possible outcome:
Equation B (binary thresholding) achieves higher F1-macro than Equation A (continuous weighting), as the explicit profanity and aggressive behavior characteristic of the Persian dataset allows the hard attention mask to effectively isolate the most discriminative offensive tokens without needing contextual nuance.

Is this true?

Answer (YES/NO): YES